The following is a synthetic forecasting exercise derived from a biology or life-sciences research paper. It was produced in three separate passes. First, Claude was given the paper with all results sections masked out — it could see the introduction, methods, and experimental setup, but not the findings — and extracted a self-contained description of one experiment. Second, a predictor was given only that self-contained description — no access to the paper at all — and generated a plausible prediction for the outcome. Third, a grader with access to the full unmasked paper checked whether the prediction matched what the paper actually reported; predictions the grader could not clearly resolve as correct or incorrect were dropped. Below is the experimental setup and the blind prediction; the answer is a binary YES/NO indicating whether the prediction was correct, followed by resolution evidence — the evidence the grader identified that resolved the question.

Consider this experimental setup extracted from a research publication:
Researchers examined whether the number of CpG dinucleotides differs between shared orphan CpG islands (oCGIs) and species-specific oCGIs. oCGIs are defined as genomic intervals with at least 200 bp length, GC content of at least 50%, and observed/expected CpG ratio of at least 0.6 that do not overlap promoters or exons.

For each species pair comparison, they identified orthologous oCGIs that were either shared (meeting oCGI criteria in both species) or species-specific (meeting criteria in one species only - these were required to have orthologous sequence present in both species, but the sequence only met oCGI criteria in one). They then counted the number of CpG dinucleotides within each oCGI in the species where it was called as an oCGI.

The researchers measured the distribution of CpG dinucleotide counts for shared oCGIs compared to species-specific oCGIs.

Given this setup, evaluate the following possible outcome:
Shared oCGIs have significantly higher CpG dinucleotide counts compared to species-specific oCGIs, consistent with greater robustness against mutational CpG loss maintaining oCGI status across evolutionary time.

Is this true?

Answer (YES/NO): YES